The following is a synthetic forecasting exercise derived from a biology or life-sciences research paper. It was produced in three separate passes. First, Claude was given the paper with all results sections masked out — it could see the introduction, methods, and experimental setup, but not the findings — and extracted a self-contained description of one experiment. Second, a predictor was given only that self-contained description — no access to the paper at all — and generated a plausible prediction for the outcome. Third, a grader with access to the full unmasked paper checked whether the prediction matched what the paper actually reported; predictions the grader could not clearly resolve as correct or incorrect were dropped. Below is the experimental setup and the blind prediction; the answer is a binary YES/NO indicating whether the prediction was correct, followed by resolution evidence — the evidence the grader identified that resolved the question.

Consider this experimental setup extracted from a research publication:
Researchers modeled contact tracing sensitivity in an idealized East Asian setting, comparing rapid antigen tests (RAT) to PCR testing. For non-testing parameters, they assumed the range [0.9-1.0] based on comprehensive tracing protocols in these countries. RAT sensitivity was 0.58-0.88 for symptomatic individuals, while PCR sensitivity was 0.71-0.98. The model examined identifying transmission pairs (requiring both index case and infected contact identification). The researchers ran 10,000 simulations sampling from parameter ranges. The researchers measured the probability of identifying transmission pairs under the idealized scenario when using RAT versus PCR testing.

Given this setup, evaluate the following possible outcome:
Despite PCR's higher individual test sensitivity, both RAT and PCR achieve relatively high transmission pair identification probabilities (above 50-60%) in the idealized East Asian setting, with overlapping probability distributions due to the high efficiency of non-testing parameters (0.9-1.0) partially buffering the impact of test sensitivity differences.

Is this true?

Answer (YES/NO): NO